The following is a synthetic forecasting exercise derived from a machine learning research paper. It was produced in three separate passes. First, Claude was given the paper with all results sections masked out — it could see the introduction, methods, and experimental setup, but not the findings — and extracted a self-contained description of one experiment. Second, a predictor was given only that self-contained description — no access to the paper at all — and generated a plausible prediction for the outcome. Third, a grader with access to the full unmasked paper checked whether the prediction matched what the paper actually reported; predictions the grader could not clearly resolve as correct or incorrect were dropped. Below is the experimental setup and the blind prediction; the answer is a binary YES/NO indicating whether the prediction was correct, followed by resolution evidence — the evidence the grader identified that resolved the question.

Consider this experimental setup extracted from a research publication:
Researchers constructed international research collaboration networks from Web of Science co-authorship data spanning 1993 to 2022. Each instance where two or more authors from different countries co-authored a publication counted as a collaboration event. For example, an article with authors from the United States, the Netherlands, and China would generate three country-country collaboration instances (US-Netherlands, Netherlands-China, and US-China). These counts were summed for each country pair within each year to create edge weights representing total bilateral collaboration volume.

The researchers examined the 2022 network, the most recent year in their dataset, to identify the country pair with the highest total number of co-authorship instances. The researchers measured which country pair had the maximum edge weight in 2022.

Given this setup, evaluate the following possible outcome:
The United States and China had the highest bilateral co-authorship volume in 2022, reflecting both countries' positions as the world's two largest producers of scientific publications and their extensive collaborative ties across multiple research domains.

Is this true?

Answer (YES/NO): YES